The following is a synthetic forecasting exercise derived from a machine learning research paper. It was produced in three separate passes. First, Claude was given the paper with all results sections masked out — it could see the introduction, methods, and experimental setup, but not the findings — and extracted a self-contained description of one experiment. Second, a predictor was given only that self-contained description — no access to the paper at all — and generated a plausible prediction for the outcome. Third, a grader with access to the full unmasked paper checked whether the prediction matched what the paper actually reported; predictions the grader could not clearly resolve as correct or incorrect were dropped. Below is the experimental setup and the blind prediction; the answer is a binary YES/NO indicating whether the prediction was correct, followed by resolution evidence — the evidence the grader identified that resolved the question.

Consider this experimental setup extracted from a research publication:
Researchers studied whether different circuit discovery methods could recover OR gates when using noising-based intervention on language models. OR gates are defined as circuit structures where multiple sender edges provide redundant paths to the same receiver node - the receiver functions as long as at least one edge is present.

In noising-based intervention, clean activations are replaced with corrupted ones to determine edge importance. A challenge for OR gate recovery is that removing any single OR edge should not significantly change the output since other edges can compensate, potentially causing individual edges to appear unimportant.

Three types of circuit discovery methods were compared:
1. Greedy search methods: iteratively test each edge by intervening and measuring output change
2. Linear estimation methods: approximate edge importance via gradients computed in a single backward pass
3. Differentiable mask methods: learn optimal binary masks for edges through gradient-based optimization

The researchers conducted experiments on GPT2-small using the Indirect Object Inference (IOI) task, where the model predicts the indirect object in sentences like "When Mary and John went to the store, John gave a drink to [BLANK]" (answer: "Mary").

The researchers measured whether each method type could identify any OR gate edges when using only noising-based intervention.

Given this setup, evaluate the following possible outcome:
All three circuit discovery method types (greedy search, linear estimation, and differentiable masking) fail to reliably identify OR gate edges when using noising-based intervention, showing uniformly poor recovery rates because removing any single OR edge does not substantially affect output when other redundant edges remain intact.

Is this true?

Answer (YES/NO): NO